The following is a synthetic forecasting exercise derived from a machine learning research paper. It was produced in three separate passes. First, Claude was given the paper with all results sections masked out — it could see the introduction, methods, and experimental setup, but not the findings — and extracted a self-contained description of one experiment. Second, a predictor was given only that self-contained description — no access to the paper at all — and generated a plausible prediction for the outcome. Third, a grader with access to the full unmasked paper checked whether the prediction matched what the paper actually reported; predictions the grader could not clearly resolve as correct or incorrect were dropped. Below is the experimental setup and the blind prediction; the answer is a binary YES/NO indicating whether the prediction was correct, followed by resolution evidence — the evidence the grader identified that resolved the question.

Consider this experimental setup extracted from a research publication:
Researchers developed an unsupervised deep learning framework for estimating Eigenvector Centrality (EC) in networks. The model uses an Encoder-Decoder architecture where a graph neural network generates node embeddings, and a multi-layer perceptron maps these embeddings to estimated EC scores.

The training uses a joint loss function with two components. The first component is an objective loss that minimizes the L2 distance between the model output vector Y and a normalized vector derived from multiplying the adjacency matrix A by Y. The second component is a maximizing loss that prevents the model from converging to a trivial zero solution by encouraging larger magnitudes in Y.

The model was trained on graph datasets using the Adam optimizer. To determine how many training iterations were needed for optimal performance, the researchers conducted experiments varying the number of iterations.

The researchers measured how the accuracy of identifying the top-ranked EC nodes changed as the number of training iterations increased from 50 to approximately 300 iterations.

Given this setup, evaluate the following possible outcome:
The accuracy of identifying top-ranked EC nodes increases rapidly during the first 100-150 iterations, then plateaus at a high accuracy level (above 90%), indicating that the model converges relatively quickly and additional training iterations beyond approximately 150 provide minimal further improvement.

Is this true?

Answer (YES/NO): NO